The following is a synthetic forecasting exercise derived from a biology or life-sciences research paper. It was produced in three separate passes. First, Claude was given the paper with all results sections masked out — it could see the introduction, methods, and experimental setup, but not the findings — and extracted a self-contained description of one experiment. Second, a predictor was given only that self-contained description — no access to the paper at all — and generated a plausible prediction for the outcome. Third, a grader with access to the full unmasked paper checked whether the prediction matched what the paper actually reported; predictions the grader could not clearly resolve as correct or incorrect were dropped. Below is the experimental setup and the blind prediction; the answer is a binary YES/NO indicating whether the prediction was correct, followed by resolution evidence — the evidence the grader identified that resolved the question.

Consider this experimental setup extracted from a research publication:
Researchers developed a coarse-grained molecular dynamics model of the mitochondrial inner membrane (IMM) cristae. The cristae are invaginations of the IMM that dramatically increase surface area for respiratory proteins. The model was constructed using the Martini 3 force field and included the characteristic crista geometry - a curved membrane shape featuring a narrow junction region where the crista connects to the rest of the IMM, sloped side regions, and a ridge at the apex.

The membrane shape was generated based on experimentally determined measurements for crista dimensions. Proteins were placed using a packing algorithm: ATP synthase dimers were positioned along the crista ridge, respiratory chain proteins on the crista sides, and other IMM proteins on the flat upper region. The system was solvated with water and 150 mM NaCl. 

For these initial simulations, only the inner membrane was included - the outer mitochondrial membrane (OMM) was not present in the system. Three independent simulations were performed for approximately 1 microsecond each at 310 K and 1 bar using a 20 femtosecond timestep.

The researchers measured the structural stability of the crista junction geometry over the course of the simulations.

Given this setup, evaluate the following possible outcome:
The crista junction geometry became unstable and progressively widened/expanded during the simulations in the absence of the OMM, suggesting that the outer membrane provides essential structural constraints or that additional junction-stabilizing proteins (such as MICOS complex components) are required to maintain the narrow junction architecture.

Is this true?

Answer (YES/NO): YES